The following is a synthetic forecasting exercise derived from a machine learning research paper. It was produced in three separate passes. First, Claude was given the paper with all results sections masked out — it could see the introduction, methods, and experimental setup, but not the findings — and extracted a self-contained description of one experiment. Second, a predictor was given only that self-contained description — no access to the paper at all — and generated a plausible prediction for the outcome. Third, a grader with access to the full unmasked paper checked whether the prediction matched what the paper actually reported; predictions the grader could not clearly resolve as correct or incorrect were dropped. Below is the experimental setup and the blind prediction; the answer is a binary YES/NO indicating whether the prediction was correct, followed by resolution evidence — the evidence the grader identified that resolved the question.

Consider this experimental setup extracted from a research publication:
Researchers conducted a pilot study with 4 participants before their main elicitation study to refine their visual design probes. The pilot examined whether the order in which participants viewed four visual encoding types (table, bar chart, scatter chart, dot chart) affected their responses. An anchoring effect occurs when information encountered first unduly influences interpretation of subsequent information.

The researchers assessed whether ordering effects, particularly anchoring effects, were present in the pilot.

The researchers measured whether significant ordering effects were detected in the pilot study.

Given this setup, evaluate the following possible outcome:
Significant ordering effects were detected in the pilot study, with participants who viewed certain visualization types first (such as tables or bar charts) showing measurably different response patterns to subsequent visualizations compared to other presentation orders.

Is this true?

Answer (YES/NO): NO